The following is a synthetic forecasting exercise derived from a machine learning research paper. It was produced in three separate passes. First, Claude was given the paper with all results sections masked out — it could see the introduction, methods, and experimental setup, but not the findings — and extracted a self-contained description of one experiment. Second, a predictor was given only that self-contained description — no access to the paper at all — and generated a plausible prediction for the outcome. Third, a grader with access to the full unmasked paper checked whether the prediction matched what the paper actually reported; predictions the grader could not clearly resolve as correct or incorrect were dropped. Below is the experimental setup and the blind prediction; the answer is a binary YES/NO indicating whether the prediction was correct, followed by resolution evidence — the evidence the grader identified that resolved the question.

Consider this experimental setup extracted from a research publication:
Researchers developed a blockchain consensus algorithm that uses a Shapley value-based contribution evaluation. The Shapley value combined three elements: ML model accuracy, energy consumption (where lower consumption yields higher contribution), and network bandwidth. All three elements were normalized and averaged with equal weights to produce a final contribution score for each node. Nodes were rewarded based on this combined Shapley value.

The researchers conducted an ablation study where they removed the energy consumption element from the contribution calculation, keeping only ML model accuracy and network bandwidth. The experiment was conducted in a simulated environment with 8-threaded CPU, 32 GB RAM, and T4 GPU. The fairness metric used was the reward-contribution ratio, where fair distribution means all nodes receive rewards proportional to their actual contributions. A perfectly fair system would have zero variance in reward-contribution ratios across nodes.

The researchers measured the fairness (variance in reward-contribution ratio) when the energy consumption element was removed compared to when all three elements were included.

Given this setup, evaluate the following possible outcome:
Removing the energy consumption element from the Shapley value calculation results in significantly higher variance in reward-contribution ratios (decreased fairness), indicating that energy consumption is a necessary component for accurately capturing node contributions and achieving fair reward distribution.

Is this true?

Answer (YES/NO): YES